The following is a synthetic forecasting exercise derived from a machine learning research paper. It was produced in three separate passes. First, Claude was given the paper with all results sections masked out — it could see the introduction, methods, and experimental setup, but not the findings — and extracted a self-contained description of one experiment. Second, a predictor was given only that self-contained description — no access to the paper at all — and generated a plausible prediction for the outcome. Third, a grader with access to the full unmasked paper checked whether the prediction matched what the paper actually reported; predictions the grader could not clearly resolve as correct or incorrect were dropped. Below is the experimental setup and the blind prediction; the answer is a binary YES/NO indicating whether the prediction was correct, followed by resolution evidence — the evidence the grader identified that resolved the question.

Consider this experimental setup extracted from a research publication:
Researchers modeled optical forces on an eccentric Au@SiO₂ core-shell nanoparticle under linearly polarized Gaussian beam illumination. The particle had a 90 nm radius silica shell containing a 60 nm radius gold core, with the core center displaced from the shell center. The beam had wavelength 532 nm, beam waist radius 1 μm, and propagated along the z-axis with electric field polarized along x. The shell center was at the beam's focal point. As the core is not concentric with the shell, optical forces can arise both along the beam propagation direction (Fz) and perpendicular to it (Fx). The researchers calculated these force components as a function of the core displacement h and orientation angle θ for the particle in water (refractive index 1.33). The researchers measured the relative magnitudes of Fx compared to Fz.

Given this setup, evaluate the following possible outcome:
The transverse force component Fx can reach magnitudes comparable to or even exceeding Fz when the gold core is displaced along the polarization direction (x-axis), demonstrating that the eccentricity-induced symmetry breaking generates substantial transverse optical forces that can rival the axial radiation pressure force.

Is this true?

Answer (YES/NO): NO